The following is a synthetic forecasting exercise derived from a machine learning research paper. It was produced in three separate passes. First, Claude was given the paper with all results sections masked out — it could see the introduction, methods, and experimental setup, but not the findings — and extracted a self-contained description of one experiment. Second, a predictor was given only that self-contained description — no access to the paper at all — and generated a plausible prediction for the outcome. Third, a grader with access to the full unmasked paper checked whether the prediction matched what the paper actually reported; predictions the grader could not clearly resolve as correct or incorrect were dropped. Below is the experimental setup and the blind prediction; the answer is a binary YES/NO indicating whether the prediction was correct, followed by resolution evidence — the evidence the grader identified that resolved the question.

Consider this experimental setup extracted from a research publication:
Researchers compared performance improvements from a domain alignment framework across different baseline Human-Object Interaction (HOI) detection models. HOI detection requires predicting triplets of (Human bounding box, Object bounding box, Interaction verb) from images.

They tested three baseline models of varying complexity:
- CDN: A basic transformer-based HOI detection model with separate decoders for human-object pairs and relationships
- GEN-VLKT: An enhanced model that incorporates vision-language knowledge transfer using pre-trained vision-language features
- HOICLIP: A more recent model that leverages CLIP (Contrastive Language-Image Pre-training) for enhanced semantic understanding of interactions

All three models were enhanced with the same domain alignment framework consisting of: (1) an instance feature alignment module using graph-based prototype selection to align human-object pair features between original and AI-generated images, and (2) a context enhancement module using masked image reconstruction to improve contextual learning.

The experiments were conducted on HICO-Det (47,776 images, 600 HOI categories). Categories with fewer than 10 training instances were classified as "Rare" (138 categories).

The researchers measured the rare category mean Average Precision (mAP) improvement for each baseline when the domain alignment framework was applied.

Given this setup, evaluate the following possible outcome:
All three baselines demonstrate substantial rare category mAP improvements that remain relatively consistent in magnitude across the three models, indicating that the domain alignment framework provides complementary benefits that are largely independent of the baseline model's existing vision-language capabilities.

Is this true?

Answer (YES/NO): NO